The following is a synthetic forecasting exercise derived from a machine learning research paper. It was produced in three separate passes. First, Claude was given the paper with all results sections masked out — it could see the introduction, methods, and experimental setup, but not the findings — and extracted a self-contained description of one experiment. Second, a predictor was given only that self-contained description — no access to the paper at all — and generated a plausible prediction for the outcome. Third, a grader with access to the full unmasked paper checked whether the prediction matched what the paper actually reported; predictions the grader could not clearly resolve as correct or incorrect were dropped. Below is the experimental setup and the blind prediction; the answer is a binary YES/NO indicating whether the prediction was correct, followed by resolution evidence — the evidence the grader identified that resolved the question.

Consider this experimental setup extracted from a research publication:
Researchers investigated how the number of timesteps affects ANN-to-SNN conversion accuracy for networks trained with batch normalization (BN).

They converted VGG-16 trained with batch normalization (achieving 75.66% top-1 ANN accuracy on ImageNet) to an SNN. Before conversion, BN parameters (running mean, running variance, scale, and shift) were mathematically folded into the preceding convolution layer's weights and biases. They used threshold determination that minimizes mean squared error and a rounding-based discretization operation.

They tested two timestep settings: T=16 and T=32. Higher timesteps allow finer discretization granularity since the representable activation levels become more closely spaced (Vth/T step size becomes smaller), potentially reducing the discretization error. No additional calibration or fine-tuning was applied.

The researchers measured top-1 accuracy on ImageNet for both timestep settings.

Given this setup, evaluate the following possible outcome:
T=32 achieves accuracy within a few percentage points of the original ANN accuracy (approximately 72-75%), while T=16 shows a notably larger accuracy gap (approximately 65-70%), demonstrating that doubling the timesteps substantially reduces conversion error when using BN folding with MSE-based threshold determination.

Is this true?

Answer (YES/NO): NO